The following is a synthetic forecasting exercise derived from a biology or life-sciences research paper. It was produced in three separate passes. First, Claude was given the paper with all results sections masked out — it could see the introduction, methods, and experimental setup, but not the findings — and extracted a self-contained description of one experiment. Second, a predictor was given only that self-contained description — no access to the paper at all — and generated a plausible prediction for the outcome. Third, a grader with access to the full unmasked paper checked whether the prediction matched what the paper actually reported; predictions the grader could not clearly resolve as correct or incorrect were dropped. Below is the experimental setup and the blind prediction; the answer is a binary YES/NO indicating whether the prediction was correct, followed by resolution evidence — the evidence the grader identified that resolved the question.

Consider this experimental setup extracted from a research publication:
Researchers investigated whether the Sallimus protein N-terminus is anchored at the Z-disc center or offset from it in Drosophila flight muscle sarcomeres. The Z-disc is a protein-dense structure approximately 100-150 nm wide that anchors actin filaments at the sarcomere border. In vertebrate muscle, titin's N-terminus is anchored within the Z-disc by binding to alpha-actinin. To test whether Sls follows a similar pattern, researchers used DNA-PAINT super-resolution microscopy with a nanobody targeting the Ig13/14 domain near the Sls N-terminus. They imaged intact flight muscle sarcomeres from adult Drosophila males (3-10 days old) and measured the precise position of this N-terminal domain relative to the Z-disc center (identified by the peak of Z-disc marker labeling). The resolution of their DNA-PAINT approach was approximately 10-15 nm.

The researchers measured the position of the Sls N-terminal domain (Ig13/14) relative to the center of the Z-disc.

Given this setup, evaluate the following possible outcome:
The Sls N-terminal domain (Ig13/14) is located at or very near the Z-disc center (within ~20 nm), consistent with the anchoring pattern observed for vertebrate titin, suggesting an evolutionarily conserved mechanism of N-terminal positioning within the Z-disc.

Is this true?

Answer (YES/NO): NO